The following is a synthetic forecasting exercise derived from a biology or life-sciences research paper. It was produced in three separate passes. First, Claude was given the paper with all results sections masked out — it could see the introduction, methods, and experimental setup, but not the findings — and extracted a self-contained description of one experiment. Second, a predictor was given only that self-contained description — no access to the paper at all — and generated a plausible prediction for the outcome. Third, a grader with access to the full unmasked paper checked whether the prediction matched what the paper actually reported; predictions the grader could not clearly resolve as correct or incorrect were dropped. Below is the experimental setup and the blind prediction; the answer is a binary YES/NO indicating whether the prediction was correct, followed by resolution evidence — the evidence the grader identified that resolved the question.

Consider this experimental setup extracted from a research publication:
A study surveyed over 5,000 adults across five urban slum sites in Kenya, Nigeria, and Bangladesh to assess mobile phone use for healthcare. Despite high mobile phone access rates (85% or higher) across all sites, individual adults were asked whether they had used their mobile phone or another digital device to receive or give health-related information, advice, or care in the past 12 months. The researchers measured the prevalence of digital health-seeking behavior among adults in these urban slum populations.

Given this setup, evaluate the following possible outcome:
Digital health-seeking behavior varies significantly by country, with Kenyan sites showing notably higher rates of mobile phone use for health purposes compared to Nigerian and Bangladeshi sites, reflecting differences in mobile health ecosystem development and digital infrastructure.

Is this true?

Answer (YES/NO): YES